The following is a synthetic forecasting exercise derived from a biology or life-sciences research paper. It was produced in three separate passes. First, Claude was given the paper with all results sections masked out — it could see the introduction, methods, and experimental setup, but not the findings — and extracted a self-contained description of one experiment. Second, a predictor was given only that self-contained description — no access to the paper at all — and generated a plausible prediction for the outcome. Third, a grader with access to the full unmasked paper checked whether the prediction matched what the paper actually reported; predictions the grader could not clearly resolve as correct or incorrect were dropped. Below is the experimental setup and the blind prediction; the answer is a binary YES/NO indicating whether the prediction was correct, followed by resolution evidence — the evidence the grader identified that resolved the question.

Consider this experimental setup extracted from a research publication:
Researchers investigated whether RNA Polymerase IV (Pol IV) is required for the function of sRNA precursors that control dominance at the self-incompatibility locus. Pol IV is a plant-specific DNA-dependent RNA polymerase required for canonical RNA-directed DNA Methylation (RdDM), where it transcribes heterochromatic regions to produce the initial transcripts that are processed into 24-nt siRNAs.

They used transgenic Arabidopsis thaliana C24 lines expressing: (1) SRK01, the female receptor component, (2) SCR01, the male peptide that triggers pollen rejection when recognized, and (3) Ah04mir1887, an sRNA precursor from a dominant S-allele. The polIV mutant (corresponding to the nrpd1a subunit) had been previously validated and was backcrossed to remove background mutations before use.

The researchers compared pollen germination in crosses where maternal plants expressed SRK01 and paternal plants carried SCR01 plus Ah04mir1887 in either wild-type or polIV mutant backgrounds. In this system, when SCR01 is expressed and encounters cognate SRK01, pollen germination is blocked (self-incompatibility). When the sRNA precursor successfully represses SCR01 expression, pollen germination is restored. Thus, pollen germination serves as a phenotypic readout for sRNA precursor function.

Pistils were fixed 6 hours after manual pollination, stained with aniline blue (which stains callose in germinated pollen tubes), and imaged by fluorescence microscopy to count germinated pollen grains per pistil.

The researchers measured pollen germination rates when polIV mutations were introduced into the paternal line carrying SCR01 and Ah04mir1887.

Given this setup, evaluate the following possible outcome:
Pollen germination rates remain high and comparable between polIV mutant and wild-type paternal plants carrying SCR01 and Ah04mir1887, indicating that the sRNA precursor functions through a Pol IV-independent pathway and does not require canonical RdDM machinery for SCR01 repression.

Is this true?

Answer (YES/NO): YES